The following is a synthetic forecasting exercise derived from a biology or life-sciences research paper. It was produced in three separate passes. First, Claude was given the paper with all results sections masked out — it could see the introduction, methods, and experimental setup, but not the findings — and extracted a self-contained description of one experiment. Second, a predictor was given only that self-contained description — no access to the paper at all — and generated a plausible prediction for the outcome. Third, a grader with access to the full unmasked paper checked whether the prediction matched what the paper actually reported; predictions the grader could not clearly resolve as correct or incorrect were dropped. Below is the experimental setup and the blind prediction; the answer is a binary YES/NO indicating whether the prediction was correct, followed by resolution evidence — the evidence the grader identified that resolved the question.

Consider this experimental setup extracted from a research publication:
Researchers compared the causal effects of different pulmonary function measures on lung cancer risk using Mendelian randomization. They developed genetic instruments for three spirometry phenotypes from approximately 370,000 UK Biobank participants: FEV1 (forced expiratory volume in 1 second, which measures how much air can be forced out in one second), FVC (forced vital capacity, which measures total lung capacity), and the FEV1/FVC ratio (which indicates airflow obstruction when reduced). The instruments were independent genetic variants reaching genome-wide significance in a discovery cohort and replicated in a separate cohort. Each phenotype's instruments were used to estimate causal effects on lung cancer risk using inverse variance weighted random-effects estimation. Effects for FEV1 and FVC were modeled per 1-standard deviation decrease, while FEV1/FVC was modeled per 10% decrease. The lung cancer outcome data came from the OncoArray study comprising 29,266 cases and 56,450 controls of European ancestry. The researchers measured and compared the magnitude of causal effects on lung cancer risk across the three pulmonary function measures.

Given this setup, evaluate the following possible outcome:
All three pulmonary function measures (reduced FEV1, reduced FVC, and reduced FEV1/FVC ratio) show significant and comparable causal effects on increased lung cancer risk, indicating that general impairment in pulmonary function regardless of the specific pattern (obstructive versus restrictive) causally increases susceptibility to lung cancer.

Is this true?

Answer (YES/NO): NO